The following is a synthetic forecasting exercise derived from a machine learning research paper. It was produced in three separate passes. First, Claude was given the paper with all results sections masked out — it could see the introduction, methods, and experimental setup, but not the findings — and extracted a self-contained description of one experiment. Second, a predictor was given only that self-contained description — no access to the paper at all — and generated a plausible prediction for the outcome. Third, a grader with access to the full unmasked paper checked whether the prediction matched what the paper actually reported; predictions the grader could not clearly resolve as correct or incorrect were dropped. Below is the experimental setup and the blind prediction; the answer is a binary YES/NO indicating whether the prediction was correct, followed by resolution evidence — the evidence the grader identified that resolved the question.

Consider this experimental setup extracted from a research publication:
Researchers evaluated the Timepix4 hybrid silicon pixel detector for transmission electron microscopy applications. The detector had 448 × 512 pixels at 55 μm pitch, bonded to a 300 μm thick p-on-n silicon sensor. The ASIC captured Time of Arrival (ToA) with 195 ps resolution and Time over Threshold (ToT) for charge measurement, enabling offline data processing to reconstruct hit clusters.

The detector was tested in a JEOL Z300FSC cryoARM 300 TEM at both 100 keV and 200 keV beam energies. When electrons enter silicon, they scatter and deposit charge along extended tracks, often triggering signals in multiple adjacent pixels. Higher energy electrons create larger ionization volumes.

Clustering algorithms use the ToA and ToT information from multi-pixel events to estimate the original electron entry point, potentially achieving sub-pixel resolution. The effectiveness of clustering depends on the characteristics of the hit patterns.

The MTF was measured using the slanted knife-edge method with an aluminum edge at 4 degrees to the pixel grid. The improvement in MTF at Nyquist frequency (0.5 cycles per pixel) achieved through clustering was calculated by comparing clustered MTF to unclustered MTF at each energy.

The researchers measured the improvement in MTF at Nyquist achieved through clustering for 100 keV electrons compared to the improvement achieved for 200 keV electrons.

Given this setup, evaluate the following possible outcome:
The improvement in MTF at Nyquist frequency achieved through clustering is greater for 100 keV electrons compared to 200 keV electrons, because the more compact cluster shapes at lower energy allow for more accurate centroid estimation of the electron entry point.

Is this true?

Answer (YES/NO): NO